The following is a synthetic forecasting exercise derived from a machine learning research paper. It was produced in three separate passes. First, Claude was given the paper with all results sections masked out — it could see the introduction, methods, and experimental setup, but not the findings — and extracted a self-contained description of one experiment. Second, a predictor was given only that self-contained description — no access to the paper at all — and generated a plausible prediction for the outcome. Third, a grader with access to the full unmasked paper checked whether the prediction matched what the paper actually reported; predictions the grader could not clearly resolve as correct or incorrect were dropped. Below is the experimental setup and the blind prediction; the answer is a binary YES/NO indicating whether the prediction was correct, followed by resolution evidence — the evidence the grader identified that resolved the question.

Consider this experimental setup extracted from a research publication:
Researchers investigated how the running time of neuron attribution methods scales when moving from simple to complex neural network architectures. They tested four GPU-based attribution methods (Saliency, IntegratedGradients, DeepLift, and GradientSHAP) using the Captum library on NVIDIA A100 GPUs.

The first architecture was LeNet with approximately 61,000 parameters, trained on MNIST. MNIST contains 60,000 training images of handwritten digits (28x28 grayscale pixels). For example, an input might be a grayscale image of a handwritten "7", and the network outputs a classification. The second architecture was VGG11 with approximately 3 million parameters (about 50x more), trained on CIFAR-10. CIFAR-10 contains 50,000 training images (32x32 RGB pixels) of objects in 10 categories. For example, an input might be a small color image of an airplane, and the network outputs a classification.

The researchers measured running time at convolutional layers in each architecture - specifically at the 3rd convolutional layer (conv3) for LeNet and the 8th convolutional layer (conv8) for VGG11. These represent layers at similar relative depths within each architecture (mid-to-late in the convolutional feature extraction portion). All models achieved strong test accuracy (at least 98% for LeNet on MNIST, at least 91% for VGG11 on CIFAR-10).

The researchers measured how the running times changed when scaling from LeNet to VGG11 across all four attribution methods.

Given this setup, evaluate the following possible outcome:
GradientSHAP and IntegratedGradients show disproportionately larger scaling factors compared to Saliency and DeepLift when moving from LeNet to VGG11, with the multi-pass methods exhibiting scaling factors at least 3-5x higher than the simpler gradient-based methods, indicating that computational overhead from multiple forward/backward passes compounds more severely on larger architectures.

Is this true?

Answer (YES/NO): NO